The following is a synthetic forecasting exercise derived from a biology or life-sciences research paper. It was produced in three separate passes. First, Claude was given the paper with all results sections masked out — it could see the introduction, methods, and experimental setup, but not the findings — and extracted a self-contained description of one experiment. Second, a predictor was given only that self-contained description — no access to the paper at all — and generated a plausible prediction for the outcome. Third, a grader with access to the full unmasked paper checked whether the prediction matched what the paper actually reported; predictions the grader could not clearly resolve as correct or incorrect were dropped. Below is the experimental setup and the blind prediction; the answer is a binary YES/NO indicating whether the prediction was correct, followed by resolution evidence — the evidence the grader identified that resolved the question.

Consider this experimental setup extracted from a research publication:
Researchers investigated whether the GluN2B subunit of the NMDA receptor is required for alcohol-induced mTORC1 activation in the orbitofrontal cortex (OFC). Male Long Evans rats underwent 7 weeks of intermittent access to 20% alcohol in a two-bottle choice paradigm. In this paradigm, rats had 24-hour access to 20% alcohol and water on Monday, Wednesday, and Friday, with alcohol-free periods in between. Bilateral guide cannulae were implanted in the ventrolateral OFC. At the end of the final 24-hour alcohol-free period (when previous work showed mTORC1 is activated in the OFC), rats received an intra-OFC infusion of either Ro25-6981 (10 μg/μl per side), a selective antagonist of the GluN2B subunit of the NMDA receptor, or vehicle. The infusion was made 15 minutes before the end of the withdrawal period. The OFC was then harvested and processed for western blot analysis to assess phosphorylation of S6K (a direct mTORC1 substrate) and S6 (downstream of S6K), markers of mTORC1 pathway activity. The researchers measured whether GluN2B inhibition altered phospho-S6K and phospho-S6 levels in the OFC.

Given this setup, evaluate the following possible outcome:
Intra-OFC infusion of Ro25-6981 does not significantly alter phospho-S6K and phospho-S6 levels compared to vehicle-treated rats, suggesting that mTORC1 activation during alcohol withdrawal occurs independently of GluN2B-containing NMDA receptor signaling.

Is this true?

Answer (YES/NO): NO